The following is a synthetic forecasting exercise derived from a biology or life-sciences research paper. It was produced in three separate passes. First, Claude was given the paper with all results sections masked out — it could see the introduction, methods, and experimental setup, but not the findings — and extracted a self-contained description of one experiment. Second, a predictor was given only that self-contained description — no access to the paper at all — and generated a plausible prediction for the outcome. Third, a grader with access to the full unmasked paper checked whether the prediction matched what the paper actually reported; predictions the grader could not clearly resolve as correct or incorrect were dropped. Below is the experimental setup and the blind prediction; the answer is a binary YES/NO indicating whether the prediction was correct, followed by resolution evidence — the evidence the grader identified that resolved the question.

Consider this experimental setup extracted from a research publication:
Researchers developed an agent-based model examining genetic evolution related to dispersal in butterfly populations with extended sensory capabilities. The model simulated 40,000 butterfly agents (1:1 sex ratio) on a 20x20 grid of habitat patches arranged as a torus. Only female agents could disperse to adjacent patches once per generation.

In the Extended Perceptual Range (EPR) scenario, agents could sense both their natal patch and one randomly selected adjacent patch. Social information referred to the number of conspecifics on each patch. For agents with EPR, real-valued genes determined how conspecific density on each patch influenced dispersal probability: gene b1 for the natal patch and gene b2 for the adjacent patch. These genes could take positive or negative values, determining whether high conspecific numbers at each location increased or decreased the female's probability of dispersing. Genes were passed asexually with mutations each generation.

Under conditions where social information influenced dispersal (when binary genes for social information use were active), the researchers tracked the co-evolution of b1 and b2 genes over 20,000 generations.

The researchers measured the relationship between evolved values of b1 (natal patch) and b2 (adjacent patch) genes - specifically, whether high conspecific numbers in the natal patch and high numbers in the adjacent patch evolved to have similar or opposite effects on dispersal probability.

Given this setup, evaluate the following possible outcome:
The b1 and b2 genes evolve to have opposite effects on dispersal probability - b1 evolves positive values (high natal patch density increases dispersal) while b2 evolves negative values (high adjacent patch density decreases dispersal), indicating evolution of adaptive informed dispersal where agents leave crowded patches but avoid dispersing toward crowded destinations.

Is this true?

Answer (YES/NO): YES